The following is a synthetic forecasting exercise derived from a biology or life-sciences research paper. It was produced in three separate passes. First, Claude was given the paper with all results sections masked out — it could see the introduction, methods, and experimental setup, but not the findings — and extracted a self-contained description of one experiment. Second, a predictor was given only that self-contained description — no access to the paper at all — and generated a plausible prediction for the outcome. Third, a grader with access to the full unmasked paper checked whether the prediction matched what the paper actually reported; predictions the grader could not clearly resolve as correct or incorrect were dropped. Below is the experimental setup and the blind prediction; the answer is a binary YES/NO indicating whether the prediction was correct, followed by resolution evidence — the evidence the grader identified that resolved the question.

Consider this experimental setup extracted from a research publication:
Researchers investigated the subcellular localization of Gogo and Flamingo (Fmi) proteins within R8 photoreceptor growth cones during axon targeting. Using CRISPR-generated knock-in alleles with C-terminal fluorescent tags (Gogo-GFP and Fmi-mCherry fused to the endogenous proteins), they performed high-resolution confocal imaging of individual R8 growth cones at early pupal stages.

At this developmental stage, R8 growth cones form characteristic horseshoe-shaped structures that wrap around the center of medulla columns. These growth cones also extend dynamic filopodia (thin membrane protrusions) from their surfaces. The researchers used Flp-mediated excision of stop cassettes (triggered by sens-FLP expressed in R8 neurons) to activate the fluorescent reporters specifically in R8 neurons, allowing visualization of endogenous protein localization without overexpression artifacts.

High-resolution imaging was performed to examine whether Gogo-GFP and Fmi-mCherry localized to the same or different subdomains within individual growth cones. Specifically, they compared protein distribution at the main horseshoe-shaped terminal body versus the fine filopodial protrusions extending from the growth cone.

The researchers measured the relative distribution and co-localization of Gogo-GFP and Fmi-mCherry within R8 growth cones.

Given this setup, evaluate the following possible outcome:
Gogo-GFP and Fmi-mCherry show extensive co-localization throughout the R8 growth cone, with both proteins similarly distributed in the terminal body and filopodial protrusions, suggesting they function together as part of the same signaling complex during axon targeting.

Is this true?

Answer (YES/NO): NO